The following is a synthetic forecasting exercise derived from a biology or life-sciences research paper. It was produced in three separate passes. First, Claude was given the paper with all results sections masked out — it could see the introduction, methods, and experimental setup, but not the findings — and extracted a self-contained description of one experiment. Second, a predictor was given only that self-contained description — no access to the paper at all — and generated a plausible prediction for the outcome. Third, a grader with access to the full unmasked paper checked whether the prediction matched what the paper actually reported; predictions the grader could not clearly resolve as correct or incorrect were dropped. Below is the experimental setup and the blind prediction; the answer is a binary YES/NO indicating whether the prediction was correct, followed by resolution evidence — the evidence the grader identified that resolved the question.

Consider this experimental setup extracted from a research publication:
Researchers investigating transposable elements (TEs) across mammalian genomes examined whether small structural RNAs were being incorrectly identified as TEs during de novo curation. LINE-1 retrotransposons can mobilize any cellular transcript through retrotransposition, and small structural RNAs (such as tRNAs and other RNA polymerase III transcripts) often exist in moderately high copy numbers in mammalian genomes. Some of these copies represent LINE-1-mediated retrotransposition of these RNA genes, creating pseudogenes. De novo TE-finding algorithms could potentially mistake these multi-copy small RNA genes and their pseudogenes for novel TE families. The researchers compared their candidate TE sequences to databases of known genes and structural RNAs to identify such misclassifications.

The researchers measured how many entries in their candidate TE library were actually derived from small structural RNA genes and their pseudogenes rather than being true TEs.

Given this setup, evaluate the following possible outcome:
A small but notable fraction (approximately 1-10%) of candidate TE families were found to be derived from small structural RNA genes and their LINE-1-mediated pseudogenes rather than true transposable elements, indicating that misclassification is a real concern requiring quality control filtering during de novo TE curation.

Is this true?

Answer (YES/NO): NO